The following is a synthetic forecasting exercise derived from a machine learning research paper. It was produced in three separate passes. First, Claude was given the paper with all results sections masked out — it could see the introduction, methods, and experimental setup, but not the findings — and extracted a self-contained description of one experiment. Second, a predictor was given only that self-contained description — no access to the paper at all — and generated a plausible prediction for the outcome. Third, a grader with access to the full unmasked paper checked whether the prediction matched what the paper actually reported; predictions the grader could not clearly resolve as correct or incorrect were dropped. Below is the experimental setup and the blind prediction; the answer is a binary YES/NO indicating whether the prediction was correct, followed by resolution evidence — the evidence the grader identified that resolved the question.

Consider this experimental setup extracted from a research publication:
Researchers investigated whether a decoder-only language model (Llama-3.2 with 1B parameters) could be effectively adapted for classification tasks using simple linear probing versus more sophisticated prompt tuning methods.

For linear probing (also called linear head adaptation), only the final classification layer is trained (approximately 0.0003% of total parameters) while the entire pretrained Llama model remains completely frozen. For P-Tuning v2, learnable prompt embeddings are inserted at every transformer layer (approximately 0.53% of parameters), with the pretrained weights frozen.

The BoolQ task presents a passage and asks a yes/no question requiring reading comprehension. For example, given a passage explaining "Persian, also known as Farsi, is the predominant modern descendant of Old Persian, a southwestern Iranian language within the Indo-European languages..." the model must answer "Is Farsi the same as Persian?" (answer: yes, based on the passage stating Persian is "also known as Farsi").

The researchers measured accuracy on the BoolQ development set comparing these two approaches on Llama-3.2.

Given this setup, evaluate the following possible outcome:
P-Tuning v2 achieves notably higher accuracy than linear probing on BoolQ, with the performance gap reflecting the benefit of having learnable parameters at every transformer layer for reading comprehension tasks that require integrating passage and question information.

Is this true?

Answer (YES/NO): YES